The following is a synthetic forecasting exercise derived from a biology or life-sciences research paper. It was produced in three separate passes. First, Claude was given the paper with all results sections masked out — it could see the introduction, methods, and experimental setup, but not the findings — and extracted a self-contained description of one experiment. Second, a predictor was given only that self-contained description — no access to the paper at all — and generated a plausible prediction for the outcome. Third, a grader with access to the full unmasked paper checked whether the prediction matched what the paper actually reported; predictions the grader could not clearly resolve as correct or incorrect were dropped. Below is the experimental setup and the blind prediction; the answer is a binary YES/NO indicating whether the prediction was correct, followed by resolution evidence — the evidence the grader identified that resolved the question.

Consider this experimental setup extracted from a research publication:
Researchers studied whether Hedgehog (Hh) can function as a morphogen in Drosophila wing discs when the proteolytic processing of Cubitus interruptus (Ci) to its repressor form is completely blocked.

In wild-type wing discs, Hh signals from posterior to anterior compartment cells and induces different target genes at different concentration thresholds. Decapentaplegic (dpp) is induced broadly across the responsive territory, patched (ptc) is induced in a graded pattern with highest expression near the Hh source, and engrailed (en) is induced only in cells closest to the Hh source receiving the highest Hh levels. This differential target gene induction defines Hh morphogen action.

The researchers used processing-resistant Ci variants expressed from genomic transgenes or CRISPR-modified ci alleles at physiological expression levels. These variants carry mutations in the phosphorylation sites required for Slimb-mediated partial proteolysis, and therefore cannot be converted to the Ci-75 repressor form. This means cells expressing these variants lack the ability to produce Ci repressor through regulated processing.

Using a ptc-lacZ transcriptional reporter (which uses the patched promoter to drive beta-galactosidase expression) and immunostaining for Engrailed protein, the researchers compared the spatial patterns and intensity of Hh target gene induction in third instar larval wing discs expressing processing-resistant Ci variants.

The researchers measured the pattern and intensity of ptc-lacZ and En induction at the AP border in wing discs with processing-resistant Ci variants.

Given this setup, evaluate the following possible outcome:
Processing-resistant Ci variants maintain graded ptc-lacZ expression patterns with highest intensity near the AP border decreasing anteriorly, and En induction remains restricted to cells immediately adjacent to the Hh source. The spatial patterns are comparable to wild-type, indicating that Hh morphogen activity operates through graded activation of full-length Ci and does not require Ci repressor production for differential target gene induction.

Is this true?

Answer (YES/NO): YES